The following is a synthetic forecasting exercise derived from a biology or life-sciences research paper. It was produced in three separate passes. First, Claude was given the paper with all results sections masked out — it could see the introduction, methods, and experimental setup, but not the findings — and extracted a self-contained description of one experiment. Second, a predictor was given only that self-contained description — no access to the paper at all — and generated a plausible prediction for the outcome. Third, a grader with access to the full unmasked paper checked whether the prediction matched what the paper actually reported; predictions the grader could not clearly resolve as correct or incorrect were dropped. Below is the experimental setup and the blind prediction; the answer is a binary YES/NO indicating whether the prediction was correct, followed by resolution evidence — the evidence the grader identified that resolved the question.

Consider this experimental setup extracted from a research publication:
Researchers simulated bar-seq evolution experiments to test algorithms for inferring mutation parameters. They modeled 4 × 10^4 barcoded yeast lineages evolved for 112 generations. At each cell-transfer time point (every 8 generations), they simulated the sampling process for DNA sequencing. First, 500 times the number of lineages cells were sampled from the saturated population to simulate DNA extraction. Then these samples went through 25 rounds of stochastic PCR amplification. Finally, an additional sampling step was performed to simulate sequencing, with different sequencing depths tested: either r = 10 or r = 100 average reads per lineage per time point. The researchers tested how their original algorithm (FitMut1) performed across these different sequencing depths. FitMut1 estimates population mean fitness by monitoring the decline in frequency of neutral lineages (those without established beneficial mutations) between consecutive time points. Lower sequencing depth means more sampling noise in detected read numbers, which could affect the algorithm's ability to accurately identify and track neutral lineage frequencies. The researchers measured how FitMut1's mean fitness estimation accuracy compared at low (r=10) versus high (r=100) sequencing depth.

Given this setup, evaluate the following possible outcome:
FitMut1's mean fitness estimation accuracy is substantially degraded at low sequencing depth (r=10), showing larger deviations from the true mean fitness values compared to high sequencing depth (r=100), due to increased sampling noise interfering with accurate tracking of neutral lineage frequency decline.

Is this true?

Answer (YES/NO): YES